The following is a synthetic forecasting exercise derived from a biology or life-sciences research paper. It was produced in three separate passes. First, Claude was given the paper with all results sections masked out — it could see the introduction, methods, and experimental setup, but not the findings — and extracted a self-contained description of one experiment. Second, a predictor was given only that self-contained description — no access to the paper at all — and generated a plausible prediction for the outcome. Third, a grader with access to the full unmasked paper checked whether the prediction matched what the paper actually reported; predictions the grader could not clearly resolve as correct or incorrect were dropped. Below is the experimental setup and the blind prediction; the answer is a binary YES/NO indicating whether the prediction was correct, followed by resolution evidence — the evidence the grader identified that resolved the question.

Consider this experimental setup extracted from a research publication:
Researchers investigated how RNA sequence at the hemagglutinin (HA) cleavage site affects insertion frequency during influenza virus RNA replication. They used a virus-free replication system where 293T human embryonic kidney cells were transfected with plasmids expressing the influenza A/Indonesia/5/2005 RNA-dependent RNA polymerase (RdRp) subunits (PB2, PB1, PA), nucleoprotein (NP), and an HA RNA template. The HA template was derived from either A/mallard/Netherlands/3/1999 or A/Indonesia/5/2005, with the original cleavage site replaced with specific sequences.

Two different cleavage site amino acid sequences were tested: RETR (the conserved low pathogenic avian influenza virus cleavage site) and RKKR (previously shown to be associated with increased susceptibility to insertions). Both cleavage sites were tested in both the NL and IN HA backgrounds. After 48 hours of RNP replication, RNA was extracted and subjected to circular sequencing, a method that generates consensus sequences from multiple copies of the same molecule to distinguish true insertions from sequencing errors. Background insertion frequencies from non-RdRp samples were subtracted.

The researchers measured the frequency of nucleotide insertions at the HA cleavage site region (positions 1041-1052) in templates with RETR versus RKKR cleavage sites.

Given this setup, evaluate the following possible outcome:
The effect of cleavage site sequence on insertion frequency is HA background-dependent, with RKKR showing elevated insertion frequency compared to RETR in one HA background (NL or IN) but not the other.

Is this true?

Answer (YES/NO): NO